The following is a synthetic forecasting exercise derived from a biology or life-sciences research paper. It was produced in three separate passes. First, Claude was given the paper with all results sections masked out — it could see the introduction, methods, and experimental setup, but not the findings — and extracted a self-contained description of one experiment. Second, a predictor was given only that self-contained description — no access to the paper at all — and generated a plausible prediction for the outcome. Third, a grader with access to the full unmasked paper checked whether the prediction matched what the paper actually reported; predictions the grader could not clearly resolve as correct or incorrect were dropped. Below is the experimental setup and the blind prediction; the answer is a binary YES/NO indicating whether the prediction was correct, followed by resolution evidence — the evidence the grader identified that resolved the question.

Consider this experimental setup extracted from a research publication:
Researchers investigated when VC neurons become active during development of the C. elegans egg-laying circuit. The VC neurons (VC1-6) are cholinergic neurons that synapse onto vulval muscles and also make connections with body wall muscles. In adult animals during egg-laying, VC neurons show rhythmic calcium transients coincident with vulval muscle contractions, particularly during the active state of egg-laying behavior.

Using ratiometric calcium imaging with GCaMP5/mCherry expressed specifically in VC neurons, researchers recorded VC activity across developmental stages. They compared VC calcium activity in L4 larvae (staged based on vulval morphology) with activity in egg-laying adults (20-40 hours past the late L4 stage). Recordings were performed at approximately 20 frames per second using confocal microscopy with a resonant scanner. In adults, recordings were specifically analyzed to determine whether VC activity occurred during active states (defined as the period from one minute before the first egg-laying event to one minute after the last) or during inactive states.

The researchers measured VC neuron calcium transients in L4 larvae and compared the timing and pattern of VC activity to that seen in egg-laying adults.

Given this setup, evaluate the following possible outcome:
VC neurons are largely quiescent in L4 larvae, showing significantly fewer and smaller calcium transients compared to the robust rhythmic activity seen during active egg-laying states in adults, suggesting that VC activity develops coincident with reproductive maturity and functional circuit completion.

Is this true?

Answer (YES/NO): YES